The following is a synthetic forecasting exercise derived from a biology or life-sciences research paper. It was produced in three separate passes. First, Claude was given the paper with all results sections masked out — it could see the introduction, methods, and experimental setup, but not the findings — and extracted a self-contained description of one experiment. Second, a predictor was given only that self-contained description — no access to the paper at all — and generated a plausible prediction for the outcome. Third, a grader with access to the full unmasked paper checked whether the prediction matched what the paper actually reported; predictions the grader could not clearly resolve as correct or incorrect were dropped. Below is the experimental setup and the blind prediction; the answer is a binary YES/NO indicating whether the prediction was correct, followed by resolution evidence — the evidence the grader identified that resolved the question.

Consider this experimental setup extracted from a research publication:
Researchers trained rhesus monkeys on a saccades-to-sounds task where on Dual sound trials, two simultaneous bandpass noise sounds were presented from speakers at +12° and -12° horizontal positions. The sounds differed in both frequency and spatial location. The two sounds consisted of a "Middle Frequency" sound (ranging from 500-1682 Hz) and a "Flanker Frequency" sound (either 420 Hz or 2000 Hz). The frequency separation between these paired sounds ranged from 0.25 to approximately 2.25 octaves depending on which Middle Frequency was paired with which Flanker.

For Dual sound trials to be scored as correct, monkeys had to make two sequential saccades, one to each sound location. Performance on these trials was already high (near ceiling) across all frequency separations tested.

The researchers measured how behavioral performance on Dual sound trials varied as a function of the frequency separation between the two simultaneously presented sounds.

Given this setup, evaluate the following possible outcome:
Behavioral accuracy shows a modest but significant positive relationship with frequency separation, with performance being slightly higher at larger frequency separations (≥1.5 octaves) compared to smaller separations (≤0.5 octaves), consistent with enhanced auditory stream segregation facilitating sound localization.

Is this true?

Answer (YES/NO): YES